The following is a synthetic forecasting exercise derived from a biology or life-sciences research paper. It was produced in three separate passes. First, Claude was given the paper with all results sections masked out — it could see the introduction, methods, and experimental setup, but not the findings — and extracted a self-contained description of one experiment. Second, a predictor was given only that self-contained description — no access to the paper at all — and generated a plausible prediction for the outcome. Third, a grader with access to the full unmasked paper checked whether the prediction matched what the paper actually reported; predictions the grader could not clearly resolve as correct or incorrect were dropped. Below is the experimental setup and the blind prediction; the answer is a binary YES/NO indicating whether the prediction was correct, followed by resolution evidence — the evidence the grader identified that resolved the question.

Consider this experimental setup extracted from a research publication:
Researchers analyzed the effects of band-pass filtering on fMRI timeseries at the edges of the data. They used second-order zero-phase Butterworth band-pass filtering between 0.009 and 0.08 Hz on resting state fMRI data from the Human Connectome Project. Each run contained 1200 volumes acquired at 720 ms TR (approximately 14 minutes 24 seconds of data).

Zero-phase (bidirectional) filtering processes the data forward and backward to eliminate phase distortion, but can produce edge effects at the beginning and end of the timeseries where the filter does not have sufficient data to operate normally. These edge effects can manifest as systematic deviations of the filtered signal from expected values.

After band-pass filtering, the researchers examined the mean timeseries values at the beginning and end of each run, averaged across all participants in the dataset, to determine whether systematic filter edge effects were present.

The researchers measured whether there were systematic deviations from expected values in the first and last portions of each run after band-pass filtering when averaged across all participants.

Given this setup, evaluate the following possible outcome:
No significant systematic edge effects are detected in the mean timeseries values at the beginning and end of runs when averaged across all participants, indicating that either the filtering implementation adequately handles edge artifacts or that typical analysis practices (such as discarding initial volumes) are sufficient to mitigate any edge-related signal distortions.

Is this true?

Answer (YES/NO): NO